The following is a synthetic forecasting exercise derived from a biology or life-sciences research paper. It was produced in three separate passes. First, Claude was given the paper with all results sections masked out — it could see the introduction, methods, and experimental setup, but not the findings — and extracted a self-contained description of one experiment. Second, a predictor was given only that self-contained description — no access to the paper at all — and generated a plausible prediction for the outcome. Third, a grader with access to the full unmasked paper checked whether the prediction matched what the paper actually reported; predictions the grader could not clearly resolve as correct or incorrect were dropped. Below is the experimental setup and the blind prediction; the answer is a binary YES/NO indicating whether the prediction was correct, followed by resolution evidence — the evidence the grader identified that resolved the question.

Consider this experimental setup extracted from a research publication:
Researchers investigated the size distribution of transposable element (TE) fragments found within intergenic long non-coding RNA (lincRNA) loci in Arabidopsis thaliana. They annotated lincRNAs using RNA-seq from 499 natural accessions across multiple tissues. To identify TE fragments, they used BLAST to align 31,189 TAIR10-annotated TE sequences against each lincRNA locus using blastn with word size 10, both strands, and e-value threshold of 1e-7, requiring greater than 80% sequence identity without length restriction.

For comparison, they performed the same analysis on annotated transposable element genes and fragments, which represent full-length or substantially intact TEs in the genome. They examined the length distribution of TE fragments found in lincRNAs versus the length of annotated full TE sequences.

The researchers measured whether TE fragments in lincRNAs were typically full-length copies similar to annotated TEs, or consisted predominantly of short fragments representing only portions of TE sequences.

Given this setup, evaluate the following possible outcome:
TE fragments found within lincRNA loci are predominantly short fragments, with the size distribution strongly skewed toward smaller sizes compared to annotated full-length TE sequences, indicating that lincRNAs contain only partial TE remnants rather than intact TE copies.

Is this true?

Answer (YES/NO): YES